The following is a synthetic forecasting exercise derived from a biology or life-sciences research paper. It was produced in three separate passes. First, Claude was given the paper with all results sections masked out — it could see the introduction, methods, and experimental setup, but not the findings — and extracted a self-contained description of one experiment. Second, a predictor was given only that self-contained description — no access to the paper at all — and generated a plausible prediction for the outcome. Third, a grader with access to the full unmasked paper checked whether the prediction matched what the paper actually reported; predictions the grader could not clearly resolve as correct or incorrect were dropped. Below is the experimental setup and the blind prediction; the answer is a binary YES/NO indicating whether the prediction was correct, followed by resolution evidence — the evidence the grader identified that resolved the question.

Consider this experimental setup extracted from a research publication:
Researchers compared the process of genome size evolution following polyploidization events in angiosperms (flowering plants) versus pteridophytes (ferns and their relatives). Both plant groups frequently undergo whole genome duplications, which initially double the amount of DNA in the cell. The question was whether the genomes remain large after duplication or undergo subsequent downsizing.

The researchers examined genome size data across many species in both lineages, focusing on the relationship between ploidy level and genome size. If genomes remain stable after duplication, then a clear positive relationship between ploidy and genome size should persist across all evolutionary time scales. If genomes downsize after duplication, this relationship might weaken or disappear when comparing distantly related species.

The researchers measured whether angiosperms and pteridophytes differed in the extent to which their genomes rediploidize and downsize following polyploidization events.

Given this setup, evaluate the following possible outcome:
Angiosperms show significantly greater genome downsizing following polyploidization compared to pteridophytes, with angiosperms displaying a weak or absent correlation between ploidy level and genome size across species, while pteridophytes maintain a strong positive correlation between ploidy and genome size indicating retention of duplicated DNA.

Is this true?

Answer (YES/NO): YES